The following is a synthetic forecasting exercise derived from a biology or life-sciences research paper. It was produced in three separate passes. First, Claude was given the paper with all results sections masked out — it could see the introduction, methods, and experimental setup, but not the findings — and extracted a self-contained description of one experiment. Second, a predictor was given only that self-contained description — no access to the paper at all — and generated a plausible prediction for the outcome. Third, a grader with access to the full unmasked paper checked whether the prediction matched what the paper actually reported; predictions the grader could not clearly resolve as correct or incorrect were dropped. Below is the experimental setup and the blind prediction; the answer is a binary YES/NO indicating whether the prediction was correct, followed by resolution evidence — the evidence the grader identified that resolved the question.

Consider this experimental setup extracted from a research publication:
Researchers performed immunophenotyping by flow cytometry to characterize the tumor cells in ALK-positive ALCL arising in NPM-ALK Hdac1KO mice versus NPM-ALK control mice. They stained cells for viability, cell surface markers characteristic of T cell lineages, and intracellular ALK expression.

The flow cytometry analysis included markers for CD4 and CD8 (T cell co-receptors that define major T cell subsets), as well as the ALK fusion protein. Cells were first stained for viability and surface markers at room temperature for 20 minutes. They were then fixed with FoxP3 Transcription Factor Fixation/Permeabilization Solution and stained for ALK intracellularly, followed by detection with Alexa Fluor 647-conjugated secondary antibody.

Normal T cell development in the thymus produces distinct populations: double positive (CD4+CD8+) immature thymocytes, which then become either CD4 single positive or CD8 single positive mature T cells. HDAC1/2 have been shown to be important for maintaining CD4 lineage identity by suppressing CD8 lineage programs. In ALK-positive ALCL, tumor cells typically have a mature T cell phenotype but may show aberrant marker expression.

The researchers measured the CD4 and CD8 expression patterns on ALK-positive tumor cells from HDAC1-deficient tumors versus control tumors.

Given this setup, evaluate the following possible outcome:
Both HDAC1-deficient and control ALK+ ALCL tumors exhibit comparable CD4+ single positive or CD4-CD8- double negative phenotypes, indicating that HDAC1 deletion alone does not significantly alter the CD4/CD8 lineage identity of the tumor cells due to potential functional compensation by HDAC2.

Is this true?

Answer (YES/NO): NO